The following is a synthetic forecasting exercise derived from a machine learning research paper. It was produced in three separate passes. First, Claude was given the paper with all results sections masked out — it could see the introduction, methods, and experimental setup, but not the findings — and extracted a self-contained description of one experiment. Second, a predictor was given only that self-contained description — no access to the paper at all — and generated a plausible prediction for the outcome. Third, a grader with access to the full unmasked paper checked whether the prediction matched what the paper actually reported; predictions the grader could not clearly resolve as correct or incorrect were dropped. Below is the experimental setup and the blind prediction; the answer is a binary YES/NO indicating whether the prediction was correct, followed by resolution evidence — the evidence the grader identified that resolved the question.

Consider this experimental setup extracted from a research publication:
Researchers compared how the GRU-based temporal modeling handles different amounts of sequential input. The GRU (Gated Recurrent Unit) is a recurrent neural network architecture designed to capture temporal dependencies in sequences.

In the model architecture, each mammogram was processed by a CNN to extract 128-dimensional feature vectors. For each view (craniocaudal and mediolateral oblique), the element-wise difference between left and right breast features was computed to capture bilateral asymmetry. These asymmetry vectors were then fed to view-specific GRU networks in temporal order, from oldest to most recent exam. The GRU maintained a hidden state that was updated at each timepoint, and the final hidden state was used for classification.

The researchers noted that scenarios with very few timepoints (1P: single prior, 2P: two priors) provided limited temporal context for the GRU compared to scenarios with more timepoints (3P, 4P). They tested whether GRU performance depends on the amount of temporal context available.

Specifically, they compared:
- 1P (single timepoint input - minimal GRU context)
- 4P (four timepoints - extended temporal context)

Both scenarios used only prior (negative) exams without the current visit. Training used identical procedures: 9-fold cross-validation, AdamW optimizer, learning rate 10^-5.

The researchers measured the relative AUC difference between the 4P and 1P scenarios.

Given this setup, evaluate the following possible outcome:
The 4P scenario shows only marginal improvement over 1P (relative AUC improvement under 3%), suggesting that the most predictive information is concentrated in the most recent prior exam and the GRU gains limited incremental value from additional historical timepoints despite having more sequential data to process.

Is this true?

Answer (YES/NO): YES